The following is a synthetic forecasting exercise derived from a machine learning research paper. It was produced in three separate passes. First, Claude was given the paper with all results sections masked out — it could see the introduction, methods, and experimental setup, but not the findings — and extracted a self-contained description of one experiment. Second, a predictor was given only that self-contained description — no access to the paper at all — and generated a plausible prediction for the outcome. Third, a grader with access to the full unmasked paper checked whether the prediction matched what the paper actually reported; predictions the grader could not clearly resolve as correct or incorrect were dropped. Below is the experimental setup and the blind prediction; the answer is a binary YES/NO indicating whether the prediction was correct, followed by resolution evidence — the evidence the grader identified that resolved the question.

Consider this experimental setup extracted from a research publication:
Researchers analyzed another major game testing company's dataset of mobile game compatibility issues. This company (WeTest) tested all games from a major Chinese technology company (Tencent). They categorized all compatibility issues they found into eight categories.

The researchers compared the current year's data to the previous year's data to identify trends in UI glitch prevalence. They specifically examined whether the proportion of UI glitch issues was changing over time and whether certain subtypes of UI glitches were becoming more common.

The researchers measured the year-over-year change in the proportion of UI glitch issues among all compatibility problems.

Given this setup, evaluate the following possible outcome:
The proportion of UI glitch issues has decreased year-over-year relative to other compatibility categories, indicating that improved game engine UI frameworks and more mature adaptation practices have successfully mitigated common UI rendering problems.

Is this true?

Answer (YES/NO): NO